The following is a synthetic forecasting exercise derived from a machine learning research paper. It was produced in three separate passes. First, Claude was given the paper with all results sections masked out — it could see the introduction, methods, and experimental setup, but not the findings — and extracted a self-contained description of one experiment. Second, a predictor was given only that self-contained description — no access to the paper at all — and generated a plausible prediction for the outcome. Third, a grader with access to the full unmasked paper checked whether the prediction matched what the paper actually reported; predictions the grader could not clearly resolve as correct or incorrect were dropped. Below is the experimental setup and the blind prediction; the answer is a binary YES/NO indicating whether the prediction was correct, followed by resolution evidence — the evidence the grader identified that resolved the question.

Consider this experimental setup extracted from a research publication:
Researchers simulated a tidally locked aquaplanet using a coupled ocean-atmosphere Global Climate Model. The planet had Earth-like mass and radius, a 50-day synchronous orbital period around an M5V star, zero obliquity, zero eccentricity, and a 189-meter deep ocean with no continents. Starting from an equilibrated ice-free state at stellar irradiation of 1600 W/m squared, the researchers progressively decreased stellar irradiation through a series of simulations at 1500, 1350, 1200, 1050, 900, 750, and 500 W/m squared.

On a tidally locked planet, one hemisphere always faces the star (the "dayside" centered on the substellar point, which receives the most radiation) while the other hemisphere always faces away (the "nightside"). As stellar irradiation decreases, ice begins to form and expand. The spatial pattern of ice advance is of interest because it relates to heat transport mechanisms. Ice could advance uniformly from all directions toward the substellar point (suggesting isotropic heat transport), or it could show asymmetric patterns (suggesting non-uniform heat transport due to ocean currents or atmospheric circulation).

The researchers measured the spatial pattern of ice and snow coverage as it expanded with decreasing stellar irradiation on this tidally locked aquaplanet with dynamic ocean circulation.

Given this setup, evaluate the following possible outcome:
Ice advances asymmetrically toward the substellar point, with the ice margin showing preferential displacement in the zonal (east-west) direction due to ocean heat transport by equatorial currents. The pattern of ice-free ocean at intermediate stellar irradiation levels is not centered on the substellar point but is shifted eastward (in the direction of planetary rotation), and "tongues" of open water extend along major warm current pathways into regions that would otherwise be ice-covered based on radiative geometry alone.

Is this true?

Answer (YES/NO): NO